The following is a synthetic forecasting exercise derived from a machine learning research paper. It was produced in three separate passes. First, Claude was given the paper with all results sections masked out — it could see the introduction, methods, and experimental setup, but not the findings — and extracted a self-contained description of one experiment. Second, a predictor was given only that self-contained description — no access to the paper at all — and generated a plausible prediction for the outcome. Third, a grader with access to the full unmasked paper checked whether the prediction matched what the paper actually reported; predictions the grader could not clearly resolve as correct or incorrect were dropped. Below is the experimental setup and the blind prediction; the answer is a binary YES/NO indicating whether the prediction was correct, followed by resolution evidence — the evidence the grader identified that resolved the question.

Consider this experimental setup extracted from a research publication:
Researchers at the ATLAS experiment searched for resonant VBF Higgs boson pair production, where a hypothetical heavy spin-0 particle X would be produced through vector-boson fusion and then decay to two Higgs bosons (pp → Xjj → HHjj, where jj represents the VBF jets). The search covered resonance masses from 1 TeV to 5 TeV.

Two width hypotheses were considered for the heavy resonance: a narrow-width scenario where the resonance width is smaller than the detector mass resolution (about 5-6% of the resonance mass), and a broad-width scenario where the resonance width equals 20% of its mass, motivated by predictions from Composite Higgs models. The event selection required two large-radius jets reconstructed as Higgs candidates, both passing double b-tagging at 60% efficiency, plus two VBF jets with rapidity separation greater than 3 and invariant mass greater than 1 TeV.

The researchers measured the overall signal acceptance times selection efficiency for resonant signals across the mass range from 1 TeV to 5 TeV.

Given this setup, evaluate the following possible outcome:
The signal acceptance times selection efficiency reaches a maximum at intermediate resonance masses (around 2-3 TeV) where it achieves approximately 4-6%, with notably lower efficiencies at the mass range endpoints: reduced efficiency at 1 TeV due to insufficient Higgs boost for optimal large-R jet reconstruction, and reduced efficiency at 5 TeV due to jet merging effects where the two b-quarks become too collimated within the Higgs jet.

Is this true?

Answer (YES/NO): NO